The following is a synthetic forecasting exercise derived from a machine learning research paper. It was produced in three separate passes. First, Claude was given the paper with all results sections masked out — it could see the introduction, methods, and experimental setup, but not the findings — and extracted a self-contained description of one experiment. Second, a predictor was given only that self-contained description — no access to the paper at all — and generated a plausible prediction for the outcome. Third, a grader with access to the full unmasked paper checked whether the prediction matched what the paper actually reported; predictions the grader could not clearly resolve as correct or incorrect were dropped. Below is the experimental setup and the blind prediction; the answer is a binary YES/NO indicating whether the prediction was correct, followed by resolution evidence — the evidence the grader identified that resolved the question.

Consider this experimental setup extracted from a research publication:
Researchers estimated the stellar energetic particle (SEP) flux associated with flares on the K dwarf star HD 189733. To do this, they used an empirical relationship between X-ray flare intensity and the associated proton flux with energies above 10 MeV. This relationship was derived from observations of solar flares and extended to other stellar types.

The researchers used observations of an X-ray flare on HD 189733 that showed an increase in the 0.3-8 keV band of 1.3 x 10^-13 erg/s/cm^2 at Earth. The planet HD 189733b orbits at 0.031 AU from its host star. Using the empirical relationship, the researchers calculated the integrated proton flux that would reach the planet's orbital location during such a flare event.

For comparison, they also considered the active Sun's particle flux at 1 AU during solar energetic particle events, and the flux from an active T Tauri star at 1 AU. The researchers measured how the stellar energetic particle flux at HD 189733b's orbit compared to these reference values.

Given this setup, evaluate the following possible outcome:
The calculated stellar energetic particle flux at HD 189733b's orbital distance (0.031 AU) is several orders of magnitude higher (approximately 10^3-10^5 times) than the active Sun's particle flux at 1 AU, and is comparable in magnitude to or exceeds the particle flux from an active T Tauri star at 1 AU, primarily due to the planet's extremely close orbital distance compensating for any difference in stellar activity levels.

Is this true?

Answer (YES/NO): YES